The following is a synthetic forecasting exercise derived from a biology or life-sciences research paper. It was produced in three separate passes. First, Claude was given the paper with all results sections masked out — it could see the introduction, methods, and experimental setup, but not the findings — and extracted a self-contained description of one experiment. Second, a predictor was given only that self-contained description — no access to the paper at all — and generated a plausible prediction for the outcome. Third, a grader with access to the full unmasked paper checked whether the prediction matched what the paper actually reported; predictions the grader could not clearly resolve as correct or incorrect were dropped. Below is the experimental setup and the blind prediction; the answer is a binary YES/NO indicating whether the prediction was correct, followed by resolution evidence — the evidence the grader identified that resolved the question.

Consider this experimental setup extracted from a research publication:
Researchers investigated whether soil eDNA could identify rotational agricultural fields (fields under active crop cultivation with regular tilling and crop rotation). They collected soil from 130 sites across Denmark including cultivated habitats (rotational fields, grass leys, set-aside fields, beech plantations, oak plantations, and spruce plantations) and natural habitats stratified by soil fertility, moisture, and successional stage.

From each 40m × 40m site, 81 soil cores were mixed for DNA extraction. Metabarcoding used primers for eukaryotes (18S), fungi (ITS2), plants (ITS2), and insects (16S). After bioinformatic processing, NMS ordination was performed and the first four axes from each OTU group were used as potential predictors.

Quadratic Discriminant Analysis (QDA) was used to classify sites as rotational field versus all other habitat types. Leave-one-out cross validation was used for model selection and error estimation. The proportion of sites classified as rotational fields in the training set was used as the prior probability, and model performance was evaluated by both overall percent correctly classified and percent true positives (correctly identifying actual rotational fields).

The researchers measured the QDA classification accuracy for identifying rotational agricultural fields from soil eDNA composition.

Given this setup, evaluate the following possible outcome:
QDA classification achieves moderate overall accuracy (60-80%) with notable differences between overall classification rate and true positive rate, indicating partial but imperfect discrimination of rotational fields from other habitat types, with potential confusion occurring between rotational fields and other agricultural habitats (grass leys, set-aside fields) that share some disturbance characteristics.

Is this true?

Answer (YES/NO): NO